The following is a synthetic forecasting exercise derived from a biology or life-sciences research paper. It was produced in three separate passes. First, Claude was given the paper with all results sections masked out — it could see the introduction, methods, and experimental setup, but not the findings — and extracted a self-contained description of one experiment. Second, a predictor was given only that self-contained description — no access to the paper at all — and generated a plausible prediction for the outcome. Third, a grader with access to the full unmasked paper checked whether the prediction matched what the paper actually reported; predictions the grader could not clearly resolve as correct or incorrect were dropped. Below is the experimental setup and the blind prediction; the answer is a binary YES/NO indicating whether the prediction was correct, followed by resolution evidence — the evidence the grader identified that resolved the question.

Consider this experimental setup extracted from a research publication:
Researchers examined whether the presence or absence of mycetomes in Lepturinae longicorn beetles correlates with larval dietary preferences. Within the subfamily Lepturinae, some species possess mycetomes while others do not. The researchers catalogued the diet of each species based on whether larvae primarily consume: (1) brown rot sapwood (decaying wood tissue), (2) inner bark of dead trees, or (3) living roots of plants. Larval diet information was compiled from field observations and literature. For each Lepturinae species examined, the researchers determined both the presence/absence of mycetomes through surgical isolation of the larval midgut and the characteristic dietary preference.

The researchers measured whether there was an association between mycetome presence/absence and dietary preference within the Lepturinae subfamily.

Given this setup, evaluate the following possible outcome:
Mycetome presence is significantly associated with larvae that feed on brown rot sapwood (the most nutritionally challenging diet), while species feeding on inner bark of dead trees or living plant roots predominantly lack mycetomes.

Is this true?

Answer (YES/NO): YES